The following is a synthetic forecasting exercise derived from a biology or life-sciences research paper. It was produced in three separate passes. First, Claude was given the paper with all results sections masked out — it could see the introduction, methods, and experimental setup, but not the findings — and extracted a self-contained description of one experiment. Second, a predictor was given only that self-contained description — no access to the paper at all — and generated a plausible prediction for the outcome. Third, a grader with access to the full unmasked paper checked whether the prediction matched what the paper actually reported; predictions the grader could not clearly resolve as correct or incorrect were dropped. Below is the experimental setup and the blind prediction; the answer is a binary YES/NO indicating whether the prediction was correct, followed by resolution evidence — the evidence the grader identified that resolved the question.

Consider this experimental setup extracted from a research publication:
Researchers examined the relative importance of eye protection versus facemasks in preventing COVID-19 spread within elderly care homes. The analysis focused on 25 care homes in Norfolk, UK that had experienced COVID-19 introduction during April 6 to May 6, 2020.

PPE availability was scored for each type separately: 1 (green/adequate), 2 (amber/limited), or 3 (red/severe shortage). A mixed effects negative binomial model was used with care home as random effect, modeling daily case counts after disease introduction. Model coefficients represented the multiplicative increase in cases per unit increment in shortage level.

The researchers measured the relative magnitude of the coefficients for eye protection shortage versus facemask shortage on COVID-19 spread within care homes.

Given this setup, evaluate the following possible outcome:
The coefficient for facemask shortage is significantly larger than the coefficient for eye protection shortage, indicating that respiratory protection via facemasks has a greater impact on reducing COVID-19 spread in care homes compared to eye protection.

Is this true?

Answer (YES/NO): NO